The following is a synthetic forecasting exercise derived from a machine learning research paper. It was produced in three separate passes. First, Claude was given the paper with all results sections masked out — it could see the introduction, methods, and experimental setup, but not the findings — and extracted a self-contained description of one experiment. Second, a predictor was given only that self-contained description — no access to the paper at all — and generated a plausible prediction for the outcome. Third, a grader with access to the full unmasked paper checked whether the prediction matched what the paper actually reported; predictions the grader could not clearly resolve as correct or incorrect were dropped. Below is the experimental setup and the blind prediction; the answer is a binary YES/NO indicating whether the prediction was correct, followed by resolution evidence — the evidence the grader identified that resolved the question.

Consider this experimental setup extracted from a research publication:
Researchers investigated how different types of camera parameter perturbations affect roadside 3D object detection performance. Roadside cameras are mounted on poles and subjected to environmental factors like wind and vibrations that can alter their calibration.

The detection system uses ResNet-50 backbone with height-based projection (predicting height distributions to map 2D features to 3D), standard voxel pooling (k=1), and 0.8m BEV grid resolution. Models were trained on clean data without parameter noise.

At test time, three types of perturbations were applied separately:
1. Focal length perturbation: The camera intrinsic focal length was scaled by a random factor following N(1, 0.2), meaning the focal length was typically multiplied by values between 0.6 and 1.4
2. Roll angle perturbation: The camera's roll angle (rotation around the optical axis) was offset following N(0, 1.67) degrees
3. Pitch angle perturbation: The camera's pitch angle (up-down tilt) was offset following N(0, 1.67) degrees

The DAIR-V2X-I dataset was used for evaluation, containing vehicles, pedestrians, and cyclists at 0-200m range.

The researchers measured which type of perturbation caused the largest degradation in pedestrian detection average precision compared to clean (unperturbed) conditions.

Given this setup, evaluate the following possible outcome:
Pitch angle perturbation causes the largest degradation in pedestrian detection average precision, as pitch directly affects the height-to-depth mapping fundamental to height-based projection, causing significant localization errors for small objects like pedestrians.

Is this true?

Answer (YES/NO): YES